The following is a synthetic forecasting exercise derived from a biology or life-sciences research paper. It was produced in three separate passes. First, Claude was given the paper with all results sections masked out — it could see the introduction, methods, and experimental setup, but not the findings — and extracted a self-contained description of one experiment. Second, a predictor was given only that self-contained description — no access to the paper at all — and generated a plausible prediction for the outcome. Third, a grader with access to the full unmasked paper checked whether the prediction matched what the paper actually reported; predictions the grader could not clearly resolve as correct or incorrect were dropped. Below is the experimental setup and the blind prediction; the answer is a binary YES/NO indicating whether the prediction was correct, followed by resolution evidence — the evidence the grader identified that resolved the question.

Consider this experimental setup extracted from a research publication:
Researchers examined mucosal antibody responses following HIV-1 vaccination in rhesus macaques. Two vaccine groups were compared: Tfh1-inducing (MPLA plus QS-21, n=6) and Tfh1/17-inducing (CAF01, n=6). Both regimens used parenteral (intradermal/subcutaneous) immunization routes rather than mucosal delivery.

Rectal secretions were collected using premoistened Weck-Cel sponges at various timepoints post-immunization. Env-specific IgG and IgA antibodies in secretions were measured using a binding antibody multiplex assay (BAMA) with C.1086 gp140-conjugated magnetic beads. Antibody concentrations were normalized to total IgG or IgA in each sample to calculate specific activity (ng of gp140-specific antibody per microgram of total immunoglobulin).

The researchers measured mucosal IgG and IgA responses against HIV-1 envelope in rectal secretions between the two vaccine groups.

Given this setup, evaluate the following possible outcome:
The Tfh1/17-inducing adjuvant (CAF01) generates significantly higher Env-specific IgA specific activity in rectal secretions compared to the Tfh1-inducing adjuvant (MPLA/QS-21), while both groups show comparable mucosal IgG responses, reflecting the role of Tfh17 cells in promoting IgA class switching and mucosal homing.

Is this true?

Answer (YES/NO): NO